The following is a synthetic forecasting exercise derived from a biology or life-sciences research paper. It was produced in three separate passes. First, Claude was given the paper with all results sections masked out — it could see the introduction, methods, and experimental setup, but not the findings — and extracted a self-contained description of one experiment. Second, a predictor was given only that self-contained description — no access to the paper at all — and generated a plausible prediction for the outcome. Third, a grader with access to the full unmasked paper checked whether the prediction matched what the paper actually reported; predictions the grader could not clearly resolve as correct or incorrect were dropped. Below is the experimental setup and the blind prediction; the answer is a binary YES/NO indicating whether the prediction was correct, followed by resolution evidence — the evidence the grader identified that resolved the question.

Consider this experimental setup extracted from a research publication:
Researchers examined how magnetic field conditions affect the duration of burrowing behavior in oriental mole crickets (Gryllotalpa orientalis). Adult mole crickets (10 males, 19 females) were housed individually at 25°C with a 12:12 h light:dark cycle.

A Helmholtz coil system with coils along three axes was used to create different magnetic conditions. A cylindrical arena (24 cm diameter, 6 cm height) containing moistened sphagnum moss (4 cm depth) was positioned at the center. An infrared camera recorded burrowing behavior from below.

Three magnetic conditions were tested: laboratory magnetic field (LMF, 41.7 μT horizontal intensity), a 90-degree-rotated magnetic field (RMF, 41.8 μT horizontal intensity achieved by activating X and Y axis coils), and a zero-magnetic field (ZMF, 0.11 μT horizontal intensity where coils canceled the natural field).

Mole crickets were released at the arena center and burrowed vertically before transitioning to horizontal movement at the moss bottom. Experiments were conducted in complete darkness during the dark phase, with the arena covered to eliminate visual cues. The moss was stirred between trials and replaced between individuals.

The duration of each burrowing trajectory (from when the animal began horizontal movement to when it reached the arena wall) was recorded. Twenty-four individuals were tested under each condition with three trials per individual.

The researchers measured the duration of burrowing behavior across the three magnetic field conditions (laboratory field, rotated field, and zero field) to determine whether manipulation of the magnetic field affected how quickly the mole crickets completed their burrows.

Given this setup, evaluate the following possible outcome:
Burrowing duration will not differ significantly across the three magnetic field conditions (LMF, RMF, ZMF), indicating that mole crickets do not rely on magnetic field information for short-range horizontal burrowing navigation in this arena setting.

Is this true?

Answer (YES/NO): NO